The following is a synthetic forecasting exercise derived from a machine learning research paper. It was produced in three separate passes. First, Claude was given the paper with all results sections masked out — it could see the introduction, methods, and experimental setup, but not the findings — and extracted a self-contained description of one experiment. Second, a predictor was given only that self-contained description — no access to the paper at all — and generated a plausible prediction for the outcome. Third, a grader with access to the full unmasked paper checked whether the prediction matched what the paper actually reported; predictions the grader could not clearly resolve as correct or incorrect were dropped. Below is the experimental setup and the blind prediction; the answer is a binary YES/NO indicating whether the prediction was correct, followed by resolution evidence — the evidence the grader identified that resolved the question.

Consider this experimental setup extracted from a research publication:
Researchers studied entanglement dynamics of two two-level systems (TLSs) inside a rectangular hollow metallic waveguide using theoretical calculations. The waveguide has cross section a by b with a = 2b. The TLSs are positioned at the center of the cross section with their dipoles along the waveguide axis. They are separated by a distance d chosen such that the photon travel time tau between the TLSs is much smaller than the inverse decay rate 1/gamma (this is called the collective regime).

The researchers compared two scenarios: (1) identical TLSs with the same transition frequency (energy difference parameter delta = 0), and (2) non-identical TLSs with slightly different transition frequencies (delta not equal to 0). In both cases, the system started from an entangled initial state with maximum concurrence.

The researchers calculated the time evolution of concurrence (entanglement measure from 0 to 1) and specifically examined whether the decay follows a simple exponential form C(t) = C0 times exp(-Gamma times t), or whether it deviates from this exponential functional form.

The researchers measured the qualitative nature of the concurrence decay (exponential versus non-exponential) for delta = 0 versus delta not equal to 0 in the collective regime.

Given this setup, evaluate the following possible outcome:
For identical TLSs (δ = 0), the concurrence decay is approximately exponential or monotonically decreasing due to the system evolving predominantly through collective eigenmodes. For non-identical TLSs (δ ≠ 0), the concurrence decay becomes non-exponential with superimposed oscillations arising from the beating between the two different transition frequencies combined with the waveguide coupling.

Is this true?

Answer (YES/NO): NO